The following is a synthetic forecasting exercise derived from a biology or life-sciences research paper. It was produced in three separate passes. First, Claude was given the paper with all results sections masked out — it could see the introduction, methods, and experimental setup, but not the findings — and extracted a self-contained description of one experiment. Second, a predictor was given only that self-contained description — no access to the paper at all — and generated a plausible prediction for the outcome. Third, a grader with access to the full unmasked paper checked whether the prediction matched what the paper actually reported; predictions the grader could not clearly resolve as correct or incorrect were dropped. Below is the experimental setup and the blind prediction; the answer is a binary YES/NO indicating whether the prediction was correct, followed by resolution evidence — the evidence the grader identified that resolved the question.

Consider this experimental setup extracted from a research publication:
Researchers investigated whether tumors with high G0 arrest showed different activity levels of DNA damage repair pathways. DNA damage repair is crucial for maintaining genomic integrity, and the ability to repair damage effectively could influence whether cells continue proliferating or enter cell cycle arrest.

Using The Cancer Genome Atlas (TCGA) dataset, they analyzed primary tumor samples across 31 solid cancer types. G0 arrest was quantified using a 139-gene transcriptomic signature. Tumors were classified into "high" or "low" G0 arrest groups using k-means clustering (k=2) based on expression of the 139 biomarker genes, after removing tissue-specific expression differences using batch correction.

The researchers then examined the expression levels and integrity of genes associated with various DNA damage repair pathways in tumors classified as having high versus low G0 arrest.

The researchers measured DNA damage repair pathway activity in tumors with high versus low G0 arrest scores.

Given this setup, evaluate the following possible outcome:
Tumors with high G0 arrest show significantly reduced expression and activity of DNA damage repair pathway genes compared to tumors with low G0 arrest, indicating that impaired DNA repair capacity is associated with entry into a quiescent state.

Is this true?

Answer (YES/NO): NO